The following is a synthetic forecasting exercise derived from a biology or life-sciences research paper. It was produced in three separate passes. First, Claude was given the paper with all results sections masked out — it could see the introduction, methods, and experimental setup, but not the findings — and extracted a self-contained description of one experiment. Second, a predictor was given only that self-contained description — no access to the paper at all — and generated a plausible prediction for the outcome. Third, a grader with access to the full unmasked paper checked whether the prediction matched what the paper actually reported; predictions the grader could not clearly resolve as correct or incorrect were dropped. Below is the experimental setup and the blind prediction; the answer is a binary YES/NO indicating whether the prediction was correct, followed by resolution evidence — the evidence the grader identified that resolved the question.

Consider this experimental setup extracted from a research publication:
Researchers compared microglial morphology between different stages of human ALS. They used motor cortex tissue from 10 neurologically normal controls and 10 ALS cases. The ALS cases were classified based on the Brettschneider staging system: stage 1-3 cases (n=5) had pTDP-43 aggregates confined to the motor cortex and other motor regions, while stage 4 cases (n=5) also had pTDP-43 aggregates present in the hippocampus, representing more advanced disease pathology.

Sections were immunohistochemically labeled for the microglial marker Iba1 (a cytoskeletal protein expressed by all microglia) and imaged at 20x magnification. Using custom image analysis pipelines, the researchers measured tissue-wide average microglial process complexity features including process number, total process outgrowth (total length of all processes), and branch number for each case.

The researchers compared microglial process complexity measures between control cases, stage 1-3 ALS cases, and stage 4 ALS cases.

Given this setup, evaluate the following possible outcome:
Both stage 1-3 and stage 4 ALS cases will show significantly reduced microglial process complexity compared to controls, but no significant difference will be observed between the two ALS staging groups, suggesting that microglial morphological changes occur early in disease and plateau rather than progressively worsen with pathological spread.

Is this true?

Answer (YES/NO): NO